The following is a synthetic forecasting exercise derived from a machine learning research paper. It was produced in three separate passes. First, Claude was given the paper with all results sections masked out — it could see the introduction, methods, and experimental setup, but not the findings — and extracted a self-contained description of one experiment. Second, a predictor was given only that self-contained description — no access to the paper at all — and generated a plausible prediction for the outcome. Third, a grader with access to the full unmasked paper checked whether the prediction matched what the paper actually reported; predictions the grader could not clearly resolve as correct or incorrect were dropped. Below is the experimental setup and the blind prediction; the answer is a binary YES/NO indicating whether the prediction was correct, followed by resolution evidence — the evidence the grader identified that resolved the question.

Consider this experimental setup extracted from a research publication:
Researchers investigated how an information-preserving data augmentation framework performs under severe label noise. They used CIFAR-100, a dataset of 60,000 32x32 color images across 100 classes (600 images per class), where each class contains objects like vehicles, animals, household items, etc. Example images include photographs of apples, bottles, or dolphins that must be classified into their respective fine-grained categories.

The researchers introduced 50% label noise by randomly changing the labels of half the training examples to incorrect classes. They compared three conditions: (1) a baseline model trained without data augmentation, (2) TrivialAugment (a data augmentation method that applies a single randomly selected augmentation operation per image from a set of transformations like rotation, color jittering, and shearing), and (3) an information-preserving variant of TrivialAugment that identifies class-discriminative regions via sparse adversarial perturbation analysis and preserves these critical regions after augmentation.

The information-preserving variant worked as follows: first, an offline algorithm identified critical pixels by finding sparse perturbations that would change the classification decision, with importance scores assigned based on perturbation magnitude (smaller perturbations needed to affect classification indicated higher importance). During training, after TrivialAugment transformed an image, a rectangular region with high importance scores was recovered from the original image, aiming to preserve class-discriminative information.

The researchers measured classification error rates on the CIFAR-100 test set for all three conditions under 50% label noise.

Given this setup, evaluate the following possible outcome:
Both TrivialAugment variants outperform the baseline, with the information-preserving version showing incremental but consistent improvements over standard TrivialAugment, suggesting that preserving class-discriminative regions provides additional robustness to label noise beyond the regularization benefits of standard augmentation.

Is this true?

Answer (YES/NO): NO